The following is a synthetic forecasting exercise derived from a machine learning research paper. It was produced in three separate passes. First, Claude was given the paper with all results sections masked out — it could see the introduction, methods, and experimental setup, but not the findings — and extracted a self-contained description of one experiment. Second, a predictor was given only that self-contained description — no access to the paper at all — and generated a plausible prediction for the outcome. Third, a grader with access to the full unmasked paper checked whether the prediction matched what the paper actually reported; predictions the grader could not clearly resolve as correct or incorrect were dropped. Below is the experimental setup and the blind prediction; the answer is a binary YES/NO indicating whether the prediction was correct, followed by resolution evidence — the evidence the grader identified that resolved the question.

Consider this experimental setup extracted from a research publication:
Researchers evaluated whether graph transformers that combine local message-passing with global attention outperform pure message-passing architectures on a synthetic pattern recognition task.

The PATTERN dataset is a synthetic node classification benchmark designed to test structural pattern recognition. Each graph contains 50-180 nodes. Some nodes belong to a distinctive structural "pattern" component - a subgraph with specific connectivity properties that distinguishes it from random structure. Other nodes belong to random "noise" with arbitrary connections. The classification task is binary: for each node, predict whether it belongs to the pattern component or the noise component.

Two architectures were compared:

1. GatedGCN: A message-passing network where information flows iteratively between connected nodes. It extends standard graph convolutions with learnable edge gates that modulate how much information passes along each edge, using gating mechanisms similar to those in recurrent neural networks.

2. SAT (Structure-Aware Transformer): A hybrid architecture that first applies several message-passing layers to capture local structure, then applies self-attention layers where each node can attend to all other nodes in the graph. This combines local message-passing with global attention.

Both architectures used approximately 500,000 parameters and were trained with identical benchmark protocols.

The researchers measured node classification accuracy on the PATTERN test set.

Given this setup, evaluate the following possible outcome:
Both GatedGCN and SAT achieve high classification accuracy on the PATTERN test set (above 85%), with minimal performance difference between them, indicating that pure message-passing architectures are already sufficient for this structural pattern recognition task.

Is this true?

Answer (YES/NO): YES